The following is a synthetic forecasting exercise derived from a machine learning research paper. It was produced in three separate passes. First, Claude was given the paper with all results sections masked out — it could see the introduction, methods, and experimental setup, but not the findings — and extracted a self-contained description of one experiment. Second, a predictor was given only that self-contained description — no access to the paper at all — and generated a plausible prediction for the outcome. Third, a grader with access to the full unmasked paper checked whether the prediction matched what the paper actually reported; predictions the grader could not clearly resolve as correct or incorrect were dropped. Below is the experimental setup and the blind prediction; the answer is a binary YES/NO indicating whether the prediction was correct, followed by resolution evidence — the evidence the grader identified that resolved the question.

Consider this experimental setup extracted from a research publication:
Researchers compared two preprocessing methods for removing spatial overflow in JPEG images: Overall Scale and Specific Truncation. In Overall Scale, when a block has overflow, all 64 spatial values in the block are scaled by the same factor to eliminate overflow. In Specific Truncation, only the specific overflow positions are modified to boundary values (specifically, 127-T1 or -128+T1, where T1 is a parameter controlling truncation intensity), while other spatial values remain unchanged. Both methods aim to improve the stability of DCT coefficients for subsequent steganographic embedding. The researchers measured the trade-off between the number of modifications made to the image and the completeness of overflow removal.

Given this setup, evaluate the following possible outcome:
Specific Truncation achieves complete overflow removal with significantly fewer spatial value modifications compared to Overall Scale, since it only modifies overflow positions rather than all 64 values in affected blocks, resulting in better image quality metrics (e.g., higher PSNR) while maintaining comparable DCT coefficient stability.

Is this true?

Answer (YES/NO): NO